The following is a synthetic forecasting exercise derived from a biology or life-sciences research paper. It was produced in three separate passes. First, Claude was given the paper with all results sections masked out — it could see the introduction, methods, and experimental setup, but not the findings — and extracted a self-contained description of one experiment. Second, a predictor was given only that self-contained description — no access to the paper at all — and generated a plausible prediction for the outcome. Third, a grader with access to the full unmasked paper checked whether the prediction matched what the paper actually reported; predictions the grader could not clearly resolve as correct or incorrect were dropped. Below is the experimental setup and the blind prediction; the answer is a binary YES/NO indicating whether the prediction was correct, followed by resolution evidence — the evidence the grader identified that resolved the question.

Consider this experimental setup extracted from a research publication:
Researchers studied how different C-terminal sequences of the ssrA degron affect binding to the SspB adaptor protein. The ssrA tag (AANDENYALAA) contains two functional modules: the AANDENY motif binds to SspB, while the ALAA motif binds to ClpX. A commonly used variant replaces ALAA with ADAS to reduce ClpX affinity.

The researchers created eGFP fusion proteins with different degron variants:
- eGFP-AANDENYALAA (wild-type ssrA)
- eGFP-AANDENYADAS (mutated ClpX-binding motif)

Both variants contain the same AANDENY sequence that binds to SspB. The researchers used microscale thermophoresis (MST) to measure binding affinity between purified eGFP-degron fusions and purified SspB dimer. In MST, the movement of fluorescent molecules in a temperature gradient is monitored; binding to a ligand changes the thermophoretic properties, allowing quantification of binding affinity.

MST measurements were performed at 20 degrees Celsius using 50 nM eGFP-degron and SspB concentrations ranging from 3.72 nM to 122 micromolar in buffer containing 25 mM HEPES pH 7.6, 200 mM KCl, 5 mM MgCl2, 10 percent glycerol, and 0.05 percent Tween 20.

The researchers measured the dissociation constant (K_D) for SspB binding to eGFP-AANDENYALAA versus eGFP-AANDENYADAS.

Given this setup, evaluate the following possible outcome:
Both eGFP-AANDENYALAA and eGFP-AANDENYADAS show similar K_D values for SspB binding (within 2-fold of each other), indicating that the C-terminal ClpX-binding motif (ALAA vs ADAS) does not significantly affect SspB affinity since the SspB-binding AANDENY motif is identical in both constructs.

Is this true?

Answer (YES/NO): NO